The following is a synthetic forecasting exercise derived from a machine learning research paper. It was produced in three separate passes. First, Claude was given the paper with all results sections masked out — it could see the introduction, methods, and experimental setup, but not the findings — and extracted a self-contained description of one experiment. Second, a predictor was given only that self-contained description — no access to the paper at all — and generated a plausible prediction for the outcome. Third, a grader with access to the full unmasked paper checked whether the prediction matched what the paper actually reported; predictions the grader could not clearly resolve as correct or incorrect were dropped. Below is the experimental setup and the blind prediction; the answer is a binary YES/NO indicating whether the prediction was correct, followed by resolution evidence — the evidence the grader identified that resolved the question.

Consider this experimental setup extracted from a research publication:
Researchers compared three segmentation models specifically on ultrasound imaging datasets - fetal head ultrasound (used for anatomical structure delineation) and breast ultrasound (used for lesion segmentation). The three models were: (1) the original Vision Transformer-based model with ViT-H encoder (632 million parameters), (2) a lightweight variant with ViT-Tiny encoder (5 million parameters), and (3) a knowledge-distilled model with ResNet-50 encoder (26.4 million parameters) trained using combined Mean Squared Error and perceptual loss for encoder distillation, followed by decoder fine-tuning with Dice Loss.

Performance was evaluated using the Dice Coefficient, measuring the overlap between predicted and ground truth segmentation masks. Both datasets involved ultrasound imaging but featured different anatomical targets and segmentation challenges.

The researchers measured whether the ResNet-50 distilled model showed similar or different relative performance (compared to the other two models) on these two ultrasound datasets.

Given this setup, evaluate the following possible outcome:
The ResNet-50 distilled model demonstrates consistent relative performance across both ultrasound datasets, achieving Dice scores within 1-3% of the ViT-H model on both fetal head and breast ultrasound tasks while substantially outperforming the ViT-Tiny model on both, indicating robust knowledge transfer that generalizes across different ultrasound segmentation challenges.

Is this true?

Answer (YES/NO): NO